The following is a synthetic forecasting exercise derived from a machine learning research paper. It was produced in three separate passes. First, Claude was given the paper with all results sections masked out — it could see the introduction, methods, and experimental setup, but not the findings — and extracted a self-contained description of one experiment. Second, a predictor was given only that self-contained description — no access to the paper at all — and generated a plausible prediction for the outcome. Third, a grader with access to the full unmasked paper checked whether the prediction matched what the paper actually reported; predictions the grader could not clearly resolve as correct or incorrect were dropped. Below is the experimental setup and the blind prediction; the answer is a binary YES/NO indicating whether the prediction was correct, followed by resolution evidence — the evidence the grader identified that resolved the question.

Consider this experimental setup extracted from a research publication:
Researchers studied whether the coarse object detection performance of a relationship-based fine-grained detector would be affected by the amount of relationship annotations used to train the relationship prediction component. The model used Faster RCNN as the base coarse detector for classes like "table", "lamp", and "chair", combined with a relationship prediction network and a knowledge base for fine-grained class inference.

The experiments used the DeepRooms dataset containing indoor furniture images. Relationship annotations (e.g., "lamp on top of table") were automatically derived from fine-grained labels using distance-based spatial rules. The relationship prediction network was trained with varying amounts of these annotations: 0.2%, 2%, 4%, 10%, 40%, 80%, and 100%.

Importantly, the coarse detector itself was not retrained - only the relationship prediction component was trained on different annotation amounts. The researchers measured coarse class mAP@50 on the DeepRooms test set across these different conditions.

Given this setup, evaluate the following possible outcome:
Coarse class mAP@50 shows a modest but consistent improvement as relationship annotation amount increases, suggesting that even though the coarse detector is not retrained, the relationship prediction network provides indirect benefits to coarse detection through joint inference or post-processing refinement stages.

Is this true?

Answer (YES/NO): NO